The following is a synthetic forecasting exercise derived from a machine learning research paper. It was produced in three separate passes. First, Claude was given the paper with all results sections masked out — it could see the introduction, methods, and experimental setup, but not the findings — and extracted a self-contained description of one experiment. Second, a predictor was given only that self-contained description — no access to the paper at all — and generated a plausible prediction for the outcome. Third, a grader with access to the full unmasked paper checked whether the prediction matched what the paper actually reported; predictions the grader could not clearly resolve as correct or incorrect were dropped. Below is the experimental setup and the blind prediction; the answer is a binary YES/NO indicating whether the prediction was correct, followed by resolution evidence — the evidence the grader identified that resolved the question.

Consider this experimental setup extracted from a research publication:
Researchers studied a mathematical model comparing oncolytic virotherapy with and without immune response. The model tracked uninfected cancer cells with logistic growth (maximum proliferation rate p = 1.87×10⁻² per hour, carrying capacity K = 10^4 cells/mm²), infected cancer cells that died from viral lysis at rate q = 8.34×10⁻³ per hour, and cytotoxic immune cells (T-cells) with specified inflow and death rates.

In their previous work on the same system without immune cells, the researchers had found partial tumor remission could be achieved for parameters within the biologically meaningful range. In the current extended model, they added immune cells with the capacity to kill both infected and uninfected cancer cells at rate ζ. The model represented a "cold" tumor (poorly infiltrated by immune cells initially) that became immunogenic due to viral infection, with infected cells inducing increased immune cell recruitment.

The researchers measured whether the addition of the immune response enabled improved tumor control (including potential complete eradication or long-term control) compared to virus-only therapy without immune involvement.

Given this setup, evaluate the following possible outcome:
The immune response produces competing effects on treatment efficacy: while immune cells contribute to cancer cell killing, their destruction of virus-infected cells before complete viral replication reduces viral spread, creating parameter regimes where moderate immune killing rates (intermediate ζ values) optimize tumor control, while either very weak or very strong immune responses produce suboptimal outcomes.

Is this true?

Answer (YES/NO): NO